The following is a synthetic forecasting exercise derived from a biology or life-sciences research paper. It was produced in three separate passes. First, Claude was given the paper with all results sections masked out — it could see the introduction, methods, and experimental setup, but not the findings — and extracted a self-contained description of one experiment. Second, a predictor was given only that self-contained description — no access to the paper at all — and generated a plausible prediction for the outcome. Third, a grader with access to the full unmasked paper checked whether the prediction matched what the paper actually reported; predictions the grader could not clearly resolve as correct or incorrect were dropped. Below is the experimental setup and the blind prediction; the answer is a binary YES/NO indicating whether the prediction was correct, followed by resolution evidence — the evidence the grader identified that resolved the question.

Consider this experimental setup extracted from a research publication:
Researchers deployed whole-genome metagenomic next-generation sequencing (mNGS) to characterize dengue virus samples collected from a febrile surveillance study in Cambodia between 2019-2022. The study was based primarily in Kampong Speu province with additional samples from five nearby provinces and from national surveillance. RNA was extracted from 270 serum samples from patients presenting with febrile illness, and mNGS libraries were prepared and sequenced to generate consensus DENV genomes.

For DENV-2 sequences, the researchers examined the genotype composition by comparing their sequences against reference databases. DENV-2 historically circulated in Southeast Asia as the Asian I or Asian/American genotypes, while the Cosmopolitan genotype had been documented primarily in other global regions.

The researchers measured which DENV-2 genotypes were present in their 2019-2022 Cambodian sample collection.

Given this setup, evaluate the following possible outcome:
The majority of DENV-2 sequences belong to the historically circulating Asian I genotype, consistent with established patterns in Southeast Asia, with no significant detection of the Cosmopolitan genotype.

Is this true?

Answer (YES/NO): NO